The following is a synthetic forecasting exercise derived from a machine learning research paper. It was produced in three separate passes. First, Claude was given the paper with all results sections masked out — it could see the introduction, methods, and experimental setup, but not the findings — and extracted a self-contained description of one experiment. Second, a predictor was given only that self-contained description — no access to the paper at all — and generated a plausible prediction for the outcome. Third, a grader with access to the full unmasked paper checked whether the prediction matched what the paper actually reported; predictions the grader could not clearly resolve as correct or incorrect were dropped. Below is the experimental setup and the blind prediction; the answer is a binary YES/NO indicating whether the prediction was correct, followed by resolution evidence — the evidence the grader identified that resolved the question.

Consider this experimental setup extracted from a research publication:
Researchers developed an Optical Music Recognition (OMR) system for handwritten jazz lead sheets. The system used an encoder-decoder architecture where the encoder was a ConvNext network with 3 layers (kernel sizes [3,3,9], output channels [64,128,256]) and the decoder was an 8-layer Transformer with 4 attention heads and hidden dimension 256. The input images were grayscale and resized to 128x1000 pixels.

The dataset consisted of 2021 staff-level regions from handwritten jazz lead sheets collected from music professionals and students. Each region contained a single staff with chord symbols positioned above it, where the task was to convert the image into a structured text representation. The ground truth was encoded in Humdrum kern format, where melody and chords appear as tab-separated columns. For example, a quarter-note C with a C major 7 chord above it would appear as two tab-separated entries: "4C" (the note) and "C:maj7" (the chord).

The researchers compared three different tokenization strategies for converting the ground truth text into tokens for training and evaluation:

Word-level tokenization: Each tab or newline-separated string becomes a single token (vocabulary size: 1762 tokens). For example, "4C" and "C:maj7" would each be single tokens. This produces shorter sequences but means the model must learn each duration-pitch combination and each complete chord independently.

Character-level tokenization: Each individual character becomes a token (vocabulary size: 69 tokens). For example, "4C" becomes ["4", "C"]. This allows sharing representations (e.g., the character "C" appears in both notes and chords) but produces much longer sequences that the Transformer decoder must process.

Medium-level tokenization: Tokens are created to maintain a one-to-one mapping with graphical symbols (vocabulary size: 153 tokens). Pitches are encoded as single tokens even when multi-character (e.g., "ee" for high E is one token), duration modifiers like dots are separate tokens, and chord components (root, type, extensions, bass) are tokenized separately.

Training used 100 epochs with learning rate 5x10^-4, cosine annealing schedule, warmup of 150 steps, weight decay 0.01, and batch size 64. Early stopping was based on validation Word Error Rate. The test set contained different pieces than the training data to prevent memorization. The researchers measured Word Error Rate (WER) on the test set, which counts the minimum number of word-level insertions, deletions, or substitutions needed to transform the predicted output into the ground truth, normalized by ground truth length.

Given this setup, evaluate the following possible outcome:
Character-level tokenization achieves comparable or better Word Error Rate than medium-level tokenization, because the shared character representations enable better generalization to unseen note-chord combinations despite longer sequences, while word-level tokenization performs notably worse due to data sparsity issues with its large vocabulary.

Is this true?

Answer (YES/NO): NO